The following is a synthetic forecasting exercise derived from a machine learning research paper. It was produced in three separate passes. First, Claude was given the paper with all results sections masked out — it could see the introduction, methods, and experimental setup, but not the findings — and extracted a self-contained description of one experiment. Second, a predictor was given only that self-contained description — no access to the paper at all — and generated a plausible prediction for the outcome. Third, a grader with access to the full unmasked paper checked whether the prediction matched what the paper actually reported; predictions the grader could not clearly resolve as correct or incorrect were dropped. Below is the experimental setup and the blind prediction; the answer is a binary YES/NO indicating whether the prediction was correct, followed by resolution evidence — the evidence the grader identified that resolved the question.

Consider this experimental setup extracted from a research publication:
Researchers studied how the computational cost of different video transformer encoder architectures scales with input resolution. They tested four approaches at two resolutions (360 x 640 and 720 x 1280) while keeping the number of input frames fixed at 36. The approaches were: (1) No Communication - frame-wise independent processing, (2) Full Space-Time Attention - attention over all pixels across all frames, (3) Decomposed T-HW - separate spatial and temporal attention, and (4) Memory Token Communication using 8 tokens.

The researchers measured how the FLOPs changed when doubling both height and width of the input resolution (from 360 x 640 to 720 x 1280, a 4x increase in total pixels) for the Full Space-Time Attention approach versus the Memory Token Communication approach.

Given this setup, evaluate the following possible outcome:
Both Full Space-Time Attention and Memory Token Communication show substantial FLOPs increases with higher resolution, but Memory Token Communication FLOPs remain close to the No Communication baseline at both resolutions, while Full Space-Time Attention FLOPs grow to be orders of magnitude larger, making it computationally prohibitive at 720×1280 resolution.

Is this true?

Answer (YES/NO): NO